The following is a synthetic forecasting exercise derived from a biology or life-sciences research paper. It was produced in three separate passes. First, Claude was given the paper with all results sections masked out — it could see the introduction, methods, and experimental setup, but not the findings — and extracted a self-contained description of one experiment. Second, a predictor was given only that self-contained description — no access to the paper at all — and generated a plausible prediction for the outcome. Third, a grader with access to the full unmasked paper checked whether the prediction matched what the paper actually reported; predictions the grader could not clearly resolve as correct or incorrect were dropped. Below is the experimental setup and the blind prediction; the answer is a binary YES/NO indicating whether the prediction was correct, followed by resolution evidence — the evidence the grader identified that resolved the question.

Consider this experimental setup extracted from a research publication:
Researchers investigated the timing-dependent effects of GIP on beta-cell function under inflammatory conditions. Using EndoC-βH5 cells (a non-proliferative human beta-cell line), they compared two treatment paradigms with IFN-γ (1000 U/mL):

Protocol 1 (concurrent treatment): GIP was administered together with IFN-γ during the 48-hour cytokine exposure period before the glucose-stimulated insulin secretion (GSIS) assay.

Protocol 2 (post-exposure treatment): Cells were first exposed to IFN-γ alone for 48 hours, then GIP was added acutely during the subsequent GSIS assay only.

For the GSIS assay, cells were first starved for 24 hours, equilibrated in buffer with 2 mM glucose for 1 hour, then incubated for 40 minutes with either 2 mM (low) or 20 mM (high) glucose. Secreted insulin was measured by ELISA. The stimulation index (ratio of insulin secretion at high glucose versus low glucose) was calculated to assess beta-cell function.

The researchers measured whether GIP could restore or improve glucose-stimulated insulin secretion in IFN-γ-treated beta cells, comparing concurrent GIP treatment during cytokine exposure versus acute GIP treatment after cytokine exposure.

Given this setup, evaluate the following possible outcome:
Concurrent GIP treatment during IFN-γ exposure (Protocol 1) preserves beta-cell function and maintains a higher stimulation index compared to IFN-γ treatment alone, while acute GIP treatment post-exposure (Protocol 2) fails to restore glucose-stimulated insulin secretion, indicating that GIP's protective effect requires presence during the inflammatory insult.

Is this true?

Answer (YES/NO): NO